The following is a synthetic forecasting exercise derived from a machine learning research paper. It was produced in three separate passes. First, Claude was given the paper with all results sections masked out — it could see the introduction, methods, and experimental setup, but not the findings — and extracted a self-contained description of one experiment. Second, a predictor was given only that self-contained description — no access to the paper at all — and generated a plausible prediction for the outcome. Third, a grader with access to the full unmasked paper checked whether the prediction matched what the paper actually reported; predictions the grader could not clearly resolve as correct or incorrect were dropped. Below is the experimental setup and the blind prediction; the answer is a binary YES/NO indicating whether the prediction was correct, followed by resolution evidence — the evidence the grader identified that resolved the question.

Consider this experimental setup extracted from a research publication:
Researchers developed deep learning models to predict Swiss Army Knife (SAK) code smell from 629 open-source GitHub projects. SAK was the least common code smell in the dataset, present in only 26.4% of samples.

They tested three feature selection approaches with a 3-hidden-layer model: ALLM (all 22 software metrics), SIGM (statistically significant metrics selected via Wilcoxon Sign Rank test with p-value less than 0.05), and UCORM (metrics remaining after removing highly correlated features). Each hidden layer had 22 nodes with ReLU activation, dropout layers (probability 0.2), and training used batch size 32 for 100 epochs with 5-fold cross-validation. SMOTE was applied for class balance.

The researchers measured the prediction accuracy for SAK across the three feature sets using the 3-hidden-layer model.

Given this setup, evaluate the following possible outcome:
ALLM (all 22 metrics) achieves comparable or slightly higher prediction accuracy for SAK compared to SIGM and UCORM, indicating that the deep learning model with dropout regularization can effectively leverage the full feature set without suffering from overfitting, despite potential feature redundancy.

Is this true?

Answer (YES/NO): NO